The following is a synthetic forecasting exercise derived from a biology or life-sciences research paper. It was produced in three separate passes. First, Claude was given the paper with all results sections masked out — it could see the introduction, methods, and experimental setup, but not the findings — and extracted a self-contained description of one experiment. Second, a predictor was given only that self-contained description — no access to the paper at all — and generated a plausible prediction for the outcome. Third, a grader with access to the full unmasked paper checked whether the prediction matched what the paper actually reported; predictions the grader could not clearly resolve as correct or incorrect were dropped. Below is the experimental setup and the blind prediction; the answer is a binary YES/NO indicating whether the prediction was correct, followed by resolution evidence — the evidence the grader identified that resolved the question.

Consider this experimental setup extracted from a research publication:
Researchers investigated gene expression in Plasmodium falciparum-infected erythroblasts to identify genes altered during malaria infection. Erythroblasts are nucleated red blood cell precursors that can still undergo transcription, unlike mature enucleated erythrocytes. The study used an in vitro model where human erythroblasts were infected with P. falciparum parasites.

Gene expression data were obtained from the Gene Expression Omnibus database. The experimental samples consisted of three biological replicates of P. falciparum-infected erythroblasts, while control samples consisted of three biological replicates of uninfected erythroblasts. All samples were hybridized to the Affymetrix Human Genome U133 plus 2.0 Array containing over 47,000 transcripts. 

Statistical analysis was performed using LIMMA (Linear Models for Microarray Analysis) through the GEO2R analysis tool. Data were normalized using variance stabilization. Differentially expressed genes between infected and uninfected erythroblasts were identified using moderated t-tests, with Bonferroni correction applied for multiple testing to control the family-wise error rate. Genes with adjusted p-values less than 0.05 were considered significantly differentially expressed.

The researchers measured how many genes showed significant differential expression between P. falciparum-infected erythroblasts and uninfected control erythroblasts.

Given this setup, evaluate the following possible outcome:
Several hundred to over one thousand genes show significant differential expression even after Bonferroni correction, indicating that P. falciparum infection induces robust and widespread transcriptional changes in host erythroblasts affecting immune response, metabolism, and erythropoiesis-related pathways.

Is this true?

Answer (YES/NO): YES